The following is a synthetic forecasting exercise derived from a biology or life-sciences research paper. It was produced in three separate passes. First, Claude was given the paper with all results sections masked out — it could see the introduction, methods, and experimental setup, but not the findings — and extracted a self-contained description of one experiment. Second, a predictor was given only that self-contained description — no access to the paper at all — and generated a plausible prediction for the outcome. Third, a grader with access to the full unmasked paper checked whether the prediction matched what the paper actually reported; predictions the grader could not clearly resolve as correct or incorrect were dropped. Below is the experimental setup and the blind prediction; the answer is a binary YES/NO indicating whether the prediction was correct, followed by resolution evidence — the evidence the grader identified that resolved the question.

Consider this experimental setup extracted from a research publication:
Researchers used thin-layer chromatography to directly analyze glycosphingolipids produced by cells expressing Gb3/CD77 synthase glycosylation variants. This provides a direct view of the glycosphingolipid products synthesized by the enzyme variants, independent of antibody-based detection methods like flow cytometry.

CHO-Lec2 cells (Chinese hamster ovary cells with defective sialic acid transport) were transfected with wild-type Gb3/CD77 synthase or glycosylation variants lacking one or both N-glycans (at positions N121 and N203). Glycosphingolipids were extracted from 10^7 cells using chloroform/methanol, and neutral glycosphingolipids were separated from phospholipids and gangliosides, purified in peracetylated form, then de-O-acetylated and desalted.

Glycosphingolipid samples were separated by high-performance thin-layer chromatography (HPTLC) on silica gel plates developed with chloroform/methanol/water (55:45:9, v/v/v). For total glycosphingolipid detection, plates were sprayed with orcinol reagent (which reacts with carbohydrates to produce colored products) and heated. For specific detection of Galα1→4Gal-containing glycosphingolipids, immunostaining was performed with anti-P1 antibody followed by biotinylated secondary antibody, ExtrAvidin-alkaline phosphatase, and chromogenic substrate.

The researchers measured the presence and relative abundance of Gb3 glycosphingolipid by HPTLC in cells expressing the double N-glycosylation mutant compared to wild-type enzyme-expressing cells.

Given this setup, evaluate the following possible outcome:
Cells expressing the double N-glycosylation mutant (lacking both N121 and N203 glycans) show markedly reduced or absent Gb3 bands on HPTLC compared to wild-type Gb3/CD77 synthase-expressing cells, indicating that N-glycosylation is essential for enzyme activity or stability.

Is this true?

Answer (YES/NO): NO